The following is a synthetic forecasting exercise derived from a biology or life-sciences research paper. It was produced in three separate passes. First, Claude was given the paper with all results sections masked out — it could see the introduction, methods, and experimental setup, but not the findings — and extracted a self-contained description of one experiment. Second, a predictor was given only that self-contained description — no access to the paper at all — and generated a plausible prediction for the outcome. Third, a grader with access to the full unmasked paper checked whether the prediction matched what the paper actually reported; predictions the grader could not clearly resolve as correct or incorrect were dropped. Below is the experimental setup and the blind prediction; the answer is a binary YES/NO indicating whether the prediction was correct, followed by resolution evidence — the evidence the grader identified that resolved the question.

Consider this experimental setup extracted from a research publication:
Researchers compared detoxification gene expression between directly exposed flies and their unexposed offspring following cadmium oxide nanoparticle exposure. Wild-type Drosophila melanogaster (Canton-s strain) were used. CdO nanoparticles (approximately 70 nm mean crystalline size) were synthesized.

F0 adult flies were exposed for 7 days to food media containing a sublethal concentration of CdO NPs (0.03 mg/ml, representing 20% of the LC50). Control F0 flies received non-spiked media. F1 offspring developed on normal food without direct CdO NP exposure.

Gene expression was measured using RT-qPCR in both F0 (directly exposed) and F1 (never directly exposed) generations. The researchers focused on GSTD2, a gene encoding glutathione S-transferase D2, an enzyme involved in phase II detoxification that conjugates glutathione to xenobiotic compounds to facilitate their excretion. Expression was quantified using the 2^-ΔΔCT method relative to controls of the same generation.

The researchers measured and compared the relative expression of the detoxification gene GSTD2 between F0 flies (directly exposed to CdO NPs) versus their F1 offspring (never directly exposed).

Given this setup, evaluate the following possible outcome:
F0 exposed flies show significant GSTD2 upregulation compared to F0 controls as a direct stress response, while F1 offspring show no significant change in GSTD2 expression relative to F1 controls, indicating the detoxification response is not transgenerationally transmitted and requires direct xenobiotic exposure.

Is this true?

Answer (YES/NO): NO